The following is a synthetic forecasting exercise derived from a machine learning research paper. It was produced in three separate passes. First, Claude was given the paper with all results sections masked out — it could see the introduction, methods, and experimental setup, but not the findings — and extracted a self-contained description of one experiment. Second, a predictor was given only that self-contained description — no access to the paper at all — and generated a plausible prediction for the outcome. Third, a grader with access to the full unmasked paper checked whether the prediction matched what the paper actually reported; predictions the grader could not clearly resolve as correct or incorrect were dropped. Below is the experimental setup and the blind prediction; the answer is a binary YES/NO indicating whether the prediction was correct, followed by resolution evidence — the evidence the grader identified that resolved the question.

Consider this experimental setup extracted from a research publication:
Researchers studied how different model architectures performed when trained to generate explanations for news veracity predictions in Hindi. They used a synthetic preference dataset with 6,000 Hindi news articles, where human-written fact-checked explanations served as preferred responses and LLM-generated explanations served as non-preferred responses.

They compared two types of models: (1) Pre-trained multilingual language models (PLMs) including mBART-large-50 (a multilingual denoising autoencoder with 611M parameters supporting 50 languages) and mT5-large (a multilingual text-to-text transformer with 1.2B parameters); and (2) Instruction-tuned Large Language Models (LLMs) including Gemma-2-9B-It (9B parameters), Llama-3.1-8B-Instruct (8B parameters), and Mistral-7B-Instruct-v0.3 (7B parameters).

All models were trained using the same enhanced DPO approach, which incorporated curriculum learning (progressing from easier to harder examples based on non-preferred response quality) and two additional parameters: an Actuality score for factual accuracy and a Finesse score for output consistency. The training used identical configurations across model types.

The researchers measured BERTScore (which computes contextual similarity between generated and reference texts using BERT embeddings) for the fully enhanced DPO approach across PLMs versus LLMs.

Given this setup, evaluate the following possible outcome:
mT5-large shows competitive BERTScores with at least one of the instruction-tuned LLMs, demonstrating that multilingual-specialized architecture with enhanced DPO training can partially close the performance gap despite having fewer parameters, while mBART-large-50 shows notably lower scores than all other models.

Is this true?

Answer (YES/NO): NO